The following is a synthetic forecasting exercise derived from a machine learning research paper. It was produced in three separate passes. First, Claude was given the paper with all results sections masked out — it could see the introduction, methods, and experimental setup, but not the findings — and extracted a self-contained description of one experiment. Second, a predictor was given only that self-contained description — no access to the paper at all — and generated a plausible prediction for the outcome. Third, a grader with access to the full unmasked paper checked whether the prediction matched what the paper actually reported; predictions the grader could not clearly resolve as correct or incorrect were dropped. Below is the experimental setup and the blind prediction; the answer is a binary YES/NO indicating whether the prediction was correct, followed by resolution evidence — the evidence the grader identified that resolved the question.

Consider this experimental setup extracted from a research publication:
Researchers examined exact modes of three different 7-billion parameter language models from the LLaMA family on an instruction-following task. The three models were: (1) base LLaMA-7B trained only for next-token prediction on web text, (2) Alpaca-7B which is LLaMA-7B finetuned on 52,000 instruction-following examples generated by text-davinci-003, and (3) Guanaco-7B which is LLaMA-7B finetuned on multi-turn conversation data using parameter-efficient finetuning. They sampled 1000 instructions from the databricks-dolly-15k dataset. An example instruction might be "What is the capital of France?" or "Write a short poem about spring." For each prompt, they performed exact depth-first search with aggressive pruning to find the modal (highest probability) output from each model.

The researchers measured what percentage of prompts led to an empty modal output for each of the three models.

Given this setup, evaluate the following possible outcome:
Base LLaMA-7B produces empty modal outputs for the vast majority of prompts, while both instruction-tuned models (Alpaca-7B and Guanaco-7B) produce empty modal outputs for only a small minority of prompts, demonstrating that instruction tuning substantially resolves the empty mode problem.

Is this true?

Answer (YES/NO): NO